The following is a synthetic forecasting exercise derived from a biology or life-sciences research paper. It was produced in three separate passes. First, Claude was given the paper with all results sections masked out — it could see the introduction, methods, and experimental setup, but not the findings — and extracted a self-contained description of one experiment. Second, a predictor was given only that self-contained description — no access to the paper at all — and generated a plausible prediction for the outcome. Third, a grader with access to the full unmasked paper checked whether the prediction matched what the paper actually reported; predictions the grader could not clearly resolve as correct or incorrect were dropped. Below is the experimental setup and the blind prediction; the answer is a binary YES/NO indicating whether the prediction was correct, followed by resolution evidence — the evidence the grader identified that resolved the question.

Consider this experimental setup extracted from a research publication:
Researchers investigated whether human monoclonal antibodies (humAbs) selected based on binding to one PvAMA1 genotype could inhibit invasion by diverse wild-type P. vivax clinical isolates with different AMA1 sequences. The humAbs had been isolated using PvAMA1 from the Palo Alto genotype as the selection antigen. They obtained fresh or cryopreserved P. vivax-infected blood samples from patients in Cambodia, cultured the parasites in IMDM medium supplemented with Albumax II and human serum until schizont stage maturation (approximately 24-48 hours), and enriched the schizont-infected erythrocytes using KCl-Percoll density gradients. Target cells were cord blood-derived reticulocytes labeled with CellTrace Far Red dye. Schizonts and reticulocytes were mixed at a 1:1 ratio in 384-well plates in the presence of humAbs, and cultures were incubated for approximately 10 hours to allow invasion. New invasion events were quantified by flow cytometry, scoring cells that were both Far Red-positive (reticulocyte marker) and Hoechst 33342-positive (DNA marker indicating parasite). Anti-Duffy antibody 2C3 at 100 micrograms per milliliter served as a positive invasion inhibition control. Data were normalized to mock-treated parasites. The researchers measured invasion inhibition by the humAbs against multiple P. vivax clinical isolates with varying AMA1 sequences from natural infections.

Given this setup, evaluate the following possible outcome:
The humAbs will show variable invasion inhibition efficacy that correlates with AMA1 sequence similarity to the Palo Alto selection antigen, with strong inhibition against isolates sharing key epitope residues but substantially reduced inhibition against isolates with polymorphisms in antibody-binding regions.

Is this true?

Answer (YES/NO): NO